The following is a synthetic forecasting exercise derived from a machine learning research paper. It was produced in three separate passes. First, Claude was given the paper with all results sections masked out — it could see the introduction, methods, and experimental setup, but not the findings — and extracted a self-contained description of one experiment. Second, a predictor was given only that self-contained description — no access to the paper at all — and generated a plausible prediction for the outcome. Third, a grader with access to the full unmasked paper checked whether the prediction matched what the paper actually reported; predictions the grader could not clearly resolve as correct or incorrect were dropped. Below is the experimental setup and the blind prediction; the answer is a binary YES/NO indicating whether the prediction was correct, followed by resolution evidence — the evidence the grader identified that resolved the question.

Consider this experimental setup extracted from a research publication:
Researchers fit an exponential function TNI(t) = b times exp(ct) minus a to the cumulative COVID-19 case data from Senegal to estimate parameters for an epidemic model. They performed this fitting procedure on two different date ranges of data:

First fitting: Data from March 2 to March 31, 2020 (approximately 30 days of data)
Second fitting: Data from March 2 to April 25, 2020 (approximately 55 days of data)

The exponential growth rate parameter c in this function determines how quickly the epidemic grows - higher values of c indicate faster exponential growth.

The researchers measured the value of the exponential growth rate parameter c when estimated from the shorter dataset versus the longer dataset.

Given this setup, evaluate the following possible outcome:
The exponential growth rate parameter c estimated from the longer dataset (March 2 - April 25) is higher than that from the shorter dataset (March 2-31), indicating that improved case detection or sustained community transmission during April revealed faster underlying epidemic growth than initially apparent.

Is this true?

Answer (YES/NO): NO